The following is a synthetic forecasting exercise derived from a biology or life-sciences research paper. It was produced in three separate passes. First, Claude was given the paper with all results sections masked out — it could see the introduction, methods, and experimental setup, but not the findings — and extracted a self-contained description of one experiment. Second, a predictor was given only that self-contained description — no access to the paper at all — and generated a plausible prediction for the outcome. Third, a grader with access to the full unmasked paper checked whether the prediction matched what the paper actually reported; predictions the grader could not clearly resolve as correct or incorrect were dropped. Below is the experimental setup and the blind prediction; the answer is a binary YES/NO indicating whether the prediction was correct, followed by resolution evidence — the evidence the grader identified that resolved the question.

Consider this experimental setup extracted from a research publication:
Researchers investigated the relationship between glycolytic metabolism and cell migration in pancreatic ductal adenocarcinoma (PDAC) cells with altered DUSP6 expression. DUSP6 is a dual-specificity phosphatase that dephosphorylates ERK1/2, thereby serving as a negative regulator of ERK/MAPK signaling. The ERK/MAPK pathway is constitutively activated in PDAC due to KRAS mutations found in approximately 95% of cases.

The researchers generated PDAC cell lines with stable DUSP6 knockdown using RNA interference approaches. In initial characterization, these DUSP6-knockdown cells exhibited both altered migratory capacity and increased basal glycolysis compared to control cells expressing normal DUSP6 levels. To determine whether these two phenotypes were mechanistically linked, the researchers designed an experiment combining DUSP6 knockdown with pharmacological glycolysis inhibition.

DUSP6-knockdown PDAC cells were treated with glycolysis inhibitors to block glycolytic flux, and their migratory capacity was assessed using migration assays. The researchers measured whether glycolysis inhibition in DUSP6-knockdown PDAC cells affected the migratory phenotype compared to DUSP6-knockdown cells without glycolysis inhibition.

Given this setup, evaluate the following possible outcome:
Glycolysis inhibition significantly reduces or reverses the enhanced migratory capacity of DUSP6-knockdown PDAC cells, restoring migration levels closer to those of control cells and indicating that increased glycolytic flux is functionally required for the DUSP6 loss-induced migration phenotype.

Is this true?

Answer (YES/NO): NO